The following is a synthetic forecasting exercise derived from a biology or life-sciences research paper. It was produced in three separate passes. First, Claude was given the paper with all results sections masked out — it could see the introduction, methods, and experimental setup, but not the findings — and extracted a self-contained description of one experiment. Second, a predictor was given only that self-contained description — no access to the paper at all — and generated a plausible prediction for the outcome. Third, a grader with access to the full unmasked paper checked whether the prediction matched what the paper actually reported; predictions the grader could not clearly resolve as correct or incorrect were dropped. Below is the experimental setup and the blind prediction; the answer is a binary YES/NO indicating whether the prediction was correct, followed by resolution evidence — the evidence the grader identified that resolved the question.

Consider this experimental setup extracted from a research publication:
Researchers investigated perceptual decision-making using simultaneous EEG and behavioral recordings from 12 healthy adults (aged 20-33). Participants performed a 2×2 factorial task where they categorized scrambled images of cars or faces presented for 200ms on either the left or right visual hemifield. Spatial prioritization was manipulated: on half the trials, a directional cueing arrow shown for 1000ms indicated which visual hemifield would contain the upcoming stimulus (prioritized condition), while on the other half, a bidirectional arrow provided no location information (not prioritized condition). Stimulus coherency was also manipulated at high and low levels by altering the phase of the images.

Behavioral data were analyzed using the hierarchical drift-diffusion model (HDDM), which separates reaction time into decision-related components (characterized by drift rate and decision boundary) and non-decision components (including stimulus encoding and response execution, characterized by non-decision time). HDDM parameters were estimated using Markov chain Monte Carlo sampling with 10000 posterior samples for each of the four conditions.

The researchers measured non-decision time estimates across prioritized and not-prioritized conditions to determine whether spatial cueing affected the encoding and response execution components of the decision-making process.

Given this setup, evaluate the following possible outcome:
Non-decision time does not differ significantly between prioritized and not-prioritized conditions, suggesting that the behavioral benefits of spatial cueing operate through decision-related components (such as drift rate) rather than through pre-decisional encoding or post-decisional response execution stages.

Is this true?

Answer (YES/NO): YES